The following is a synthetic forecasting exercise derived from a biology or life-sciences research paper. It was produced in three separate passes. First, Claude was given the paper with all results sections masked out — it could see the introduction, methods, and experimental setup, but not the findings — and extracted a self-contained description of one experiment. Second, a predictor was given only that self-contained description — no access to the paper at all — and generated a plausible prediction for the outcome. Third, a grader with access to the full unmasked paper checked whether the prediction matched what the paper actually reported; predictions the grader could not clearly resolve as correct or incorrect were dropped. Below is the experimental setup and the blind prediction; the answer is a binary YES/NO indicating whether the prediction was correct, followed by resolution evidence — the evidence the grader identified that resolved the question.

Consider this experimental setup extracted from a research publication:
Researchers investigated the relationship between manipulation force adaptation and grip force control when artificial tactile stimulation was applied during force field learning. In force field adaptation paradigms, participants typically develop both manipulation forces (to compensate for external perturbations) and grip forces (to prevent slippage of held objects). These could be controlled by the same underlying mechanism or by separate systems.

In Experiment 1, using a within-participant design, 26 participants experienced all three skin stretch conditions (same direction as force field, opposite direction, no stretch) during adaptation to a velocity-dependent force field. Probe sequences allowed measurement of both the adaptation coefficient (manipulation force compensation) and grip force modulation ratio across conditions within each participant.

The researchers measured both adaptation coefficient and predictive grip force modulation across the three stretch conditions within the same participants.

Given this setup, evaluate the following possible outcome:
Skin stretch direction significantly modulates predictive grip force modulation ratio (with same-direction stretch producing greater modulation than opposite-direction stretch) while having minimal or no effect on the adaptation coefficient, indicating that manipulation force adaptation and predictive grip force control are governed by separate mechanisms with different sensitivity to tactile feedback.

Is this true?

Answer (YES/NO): NO